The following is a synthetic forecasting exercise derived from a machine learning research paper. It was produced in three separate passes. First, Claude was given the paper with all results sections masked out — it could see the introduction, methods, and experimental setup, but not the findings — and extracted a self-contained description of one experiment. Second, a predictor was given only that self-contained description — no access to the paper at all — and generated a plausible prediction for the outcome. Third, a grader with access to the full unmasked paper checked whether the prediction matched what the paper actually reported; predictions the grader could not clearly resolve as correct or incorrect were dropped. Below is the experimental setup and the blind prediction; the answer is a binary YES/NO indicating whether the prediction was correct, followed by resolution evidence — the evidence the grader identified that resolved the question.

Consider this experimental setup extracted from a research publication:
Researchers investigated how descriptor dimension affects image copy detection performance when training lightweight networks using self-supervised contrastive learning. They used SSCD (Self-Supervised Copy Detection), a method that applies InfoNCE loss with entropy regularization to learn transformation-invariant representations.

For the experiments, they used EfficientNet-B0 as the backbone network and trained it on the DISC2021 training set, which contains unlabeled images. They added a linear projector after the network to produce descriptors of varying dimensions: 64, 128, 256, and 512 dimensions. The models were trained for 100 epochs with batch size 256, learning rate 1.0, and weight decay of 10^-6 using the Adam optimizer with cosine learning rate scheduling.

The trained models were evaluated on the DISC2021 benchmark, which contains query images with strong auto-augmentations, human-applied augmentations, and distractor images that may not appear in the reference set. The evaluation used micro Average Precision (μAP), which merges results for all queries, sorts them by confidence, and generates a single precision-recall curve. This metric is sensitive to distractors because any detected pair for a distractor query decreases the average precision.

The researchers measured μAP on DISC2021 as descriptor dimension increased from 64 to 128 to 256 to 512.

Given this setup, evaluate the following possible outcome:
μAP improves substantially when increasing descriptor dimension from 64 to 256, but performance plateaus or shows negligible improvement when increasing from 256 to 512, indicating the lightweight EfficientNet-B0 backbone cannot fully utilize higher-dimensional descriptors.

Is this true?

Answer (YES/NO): NO